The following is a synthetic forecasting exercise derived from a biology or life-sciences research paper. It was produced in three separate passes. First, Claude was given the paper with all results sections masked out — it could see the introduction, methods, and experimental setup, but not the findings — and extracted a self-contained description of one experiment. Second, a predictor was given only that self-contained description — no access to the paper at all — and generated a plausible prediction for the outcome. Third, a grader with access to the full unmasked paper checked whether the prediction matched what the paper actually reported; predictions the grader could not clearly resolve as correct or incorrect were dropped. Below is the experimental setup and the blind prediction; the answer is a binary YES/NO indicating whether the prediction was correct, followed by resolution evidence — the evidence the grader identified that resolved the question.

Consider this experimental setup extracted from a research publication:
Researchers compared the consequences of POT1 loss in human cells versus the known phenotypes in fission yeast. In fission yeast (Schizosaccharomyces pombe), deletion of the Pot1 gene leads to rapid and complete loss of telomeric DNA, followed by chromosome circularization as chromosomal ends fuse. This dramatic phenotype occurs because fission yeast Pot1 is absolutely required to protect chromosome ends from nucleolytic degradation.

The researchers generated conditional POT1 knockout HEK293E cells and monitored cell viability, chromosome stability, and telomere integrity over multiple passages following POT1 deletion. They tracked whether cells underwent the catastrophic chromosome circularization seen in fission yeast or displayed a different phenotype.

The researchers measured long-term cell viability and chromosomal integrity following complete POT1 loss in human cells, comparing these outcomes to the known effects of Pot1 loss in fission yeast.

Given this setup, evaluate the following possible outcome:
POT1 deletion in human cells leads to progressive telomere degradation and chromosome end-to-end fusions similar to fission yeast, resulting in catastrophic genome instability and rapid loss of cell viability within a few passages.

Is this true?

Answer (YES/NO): NO